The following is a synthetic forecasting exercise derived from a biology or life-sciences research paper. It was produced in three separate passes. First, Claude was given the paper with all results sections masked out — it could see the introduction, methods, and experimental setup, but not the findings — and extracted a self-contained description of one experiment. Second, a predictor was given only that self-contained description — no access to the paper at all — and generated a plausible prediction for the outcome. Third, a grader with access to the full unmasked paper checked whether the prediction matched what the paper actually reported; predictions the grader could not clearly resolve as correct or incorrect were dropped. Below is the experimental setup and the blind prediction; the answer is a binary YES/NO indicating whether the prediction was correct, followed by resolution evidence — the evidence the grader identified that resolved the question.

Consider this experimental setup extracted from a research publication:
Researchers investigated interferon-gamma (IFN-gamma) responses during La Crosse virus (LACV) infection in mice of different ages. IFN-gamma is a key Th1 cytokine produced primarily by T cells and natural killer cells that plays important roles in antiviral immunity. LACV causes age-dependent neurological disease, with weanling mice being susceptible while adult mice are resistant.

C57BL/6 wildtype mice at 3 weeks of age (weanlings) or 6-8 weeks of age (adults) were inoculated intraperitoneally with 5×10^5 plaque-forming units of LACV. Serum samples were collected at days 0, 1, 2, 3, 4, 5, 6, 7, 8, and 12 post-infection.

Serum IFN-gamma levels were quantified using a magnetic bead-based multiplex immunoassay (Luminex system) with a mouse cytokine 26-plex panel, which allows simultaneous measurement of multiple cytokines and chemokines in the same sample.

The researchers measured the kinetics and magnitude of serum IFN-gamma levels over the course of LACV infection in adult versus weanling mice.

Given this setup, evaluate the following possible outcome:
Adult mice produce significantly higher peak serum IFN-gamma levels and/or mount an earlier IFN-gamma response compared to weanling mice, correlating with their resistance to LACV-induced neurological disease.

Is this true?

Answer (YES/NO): YES